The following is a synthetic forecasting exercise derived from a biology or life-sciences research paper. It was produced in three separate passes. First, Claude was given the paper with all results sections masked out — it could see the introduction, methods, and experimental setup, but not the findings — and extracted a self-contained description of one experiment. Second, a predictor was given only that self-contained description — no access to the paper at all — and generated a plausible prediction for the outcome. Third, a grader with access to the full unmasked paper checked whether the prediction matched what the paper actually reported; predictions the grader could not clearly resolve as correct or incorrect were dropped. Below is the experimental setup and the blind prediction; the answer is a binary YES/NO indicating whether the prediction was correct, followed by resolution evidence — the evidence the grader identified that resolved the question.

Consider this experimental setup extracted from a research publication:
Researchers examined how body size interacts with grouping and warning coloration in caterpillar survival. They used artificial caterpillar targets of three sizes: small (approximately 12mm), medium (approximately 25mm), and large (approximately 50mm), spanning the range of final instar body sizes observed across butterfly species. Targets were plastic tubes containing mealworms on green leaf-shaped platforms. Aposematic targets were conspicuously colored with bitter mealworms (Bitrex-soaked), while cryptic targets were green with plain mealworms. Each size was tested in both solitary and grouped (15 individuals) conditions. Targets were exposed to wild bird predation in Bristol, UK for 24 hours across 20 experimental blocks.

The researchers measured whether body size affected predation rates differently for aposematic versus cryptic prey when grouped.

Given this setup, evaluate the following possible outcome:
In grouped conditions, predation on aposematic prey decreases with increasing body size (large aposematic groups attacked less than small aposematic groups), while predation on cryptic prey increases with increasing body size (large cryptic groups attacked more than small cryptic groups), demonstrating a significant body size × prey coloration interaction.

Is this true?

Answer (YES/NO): NO